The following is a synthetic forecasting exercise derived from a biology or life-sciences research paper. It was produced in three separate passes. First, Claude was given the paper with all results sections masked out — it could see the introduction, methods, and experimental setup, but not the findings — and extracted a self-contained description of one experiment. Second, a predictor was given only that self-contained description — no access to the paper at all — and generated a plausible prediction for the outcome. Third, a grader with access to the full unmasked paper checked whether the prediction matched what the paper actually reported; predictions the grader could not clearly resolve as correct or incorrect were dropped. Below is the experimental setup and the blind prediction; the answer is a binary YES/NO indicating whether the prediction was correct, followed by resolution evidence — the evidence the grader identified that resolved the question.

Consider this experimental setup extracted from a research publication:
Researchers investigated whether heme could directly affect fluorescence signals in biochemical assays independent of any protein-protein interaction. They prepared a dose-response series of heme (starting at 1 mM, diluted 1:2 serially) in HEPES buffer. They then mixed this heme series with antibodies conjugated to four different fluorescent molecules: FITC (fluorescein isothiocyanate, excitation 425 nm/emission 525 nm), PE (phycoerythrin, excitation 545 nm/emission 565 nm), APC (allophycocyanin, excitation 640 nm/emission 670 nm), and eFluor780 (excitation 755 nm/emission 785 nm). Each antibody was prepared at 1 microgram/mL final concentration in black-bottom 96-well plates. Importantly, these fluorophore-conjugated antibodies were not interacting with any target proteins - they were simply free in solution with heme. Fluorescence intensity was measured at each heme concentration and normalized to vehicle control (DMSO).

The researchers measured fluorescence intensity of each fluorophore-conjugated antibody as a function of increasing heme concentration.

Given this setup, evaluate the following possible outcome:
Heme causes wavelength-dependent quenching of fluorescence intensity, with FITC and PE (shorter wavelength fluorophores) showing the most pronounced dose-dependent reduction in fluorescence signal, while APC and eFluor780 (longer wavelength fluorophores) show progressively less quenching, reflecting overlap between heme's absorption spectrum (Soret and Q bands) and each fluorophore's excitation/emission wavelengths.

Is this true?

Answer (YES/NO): YES